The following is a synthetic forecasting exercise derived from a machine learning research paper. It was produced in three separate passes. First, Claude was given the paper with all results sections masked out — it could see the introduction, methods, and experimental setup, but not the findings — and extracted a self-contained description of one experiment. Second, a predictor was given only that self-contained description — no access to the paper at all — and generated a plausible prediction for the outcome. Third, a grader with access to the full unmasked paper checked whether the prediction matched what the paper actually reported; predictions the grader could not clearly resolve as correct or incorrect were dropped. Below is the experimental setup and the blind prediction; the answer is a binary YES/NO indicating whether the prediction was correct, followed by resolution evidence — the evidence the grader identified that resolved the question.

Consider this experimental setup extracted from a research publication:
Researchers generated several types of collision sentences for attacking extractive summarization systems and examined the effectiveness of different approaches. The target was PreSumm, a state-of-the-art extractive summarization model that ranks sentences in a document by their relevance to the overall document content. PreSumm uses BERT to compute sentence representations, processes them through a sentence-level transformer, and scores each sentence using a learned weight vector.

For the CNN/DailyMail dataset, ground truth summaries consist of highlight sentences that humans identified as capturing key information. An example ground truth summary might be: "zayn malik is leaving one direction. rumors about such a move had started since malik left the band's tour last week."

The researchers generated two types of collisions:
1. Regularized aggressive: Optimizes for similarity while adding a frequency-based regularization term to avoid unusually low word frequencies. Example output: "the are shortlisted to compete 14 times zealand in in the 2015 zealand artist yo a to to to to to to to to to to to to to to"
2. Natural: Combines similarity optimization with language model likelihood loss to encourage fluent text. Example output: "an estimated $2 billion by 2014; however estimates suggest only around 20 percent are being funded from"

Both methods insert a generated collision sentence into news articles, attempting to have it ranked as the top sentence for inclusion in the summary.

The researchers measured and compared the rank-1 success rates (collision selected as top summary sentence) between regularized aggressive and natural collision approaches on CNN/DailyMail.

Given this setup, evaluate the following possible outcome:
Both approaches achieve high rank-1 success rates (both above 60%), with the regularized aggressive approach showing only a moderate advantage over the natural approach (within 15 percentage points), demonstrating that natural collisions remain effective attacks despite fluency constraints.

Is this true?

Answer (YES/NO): NO